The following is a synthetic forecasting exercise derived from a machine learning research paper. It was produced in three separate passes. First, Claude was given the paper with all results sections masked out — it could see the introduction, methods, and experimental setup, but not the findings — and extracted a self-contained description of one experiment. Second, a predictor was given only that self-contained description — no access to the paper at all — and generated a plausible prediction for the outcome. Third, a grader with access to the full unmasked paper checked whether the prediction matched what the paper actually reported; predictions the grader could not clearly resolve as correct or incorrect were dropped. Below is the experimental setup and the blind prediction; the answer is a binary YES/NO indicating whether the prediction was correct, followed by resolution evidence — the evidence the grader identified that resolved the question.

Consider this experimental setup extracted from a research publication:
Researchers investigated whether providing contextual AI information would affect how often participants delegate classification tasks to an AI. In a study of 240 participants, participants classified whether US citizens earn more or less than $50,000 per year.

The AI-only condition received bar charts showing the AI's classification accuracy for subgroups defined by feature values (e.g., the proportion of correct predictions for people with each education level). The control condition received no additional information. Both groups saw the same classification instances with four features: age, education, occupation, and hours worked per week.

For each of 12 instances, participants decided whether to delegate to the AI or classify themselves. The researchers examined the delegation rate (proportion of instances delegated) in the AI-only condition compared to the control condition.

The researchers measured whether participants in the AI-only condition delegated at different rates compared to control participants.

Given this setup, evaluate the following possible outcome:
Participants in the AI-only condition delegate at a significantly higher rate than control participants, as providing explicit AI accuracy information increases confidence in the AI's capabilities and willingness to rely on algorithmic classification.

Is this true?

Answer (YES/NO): YES